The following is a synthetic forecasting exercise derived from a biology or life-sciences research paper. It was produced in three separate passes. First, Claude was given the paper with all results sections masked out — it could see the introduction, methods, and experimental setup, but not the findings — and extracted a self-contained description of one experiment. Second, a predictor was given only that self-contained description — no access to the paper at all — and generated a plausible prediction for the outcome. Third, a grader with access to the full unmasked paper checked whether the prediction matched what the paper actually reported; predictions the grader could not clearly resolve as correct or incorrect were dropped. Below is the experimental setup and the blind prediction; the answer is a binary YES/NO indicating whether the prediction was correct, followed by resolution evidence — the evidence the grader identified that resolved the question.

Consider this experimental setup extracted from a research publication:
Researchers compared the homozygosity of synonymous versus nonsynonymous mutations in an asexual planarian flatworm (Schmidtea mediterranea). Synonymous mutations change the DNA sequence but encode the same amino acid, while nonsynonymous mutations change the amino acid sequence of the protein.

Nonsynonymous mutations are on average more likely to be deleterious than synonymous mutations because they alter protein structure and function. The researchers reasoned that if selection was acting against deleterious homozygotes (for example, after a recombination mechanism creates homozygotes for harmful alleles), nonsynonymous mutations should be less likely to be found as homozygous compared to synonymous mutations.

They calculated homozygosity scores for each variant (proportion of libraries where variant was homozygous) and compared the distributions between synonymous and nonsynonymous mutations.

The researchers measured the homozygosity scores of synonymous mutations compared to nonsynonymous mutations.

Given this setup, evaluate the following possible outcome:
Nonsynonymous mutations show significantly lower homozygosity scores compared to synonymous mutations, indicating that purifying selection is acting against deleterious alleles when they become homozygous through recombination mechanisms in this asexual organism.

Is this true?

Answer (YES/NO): YES